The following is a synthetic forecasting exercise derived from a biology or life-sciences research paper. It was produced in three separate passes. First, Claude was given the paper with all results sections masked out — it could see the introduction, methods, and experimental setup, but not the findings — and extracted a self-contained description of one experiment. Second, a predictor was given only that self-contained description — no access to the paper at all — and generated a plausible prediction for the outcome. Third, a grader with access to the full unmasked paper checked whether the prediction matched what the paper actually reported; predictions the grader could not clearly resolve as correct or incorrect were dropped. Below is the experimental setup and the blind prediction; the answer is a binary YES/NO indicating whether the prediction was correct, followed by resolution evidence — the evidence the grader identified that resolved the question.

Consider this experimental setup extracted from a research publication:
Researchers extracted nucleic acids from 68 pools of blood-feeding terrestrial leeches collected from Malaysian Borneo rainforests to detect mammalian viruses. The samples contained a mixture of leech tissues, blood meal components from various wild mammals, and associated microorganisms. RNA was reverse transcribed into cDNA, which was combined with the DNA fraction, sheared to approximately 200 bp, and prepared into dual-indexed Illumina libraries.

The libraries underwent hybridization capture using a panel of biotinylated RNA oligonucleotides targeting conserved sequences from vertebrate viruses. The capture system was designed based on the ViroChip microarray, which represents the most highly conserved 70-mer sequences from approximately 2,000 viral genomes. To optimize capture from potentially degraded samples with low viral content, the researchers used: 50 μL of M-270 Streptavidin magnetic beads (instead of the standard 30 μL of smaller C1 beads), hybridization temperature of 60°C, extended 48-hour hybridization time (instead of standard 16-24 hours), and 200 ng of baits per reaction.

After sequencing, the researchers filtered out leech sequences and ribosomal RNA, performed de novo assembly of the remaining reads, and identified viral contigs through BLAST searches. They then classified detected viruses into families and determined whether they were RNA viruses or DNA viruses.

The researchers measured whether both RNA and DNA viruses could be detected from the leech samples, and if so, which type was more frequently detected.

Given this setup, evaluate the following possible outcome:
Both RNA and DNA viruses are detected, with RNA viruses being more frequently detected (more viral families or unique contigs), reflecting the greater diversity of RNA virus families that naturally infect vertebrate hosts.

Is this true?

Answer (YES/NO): NO